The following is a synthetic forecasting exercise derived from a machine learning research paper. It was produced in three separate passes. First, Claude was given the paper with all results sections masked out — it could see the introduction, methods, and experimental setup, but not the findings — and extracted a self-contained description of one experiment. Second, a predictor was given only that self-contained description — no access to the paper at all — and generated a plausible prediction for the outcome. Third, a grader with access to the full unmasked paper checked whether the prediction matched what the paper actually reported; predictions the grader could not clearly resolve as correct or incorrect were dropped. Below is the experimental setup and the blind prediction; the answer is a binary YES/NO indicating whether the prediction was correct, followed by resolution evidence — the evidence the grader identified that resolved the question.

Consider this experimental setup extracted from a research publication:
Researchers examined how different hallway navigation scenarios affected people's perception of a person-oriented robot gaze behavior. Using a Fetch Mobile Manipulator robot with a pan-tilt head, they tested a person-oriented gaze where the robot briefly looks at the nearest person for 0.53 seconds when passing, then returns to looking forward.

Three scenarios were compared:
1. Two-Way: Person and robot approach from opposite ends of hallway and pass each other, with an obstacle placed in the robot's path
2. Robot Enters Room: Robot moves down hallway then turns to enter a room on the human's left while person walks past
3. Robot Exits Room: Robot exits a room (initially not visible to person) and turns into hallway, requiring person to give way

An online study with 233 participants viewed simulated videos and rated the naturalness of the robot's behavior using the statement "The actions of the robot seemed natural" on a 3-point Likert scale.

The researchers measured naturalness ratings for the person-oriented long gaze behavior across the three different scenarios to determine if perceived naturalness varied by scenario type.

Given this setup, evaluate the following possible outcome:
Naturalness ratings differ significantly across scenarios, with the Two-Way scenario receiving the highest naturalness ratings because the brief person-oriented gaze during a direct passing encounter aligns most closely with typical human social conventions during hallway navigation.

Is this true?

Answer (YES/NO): NO